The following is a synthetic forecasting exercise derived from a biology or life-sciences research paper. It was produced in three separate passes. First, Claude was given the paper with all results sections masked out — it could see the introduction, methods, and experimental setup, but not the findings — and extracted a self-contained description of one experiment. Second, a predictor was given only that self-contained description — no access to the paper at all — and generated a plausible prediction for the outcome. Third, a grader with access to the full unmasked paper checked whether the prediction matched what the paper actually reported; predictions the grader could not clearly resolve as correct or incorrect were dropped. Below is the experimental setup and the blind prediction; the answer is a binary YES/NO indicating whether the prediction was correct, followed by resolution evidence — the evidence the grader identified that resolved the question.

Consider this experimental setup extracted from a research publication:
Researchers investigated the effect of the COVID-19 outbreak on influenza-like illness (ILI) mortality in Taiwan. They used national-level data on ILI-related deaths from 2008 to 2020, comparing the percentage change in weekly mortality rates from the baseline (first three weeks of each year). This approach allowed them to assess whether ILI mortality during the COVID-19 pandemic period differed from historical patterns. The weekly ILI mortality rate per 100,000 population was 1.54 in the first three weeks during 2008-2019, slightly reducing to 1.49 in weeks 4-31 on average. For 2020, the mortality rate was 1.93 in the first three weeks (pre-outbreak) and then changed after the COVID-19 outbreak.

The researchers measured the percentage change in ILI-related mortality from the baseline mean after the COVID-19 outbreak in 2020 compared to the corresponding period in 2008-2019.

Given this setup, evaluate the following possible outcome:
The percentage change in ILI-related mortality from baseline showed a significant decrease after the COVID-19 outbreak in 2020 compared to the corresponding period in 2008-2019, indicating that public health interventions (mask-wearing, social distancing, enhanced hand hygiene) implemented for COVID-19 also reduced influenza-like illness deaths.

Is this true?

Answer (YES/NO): YES